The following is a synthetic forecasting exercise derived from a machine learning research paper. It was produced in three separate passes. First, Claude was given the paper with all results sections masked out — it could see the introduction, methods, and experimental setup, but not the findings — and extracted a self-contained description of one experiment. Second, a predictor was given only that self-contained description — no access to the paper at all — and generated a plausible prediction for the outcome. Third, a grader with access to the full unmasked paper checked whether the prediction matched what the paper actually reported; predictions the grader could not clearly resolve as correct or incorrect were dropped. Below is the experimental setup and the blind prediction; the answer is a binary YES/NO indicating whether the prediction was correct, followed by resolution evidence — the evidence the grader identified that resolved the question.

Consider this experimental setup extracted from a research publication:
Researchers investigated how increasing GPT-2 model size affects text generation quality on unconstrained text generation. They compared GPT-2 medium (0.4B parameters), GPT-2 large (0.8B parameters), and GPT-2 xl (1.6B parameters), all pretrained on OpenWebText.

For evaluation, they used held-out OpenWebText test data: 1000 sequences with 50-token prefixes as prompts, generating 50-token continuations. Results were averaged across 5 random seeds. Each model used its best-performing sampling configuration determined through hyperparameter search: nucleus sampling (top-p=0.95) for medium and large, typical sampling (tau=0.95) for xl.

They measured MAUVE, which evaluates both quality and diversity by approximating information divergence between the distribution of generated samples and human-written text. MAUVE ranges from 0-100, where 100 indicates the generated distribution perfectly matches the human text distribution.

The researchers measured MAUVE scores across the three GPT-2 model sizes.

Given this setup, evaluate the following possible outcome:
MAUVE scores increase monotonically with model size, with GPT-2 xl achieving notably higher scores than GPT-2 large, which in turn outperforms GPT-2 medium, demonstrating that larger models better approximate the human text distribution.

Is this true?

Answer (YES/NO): NO